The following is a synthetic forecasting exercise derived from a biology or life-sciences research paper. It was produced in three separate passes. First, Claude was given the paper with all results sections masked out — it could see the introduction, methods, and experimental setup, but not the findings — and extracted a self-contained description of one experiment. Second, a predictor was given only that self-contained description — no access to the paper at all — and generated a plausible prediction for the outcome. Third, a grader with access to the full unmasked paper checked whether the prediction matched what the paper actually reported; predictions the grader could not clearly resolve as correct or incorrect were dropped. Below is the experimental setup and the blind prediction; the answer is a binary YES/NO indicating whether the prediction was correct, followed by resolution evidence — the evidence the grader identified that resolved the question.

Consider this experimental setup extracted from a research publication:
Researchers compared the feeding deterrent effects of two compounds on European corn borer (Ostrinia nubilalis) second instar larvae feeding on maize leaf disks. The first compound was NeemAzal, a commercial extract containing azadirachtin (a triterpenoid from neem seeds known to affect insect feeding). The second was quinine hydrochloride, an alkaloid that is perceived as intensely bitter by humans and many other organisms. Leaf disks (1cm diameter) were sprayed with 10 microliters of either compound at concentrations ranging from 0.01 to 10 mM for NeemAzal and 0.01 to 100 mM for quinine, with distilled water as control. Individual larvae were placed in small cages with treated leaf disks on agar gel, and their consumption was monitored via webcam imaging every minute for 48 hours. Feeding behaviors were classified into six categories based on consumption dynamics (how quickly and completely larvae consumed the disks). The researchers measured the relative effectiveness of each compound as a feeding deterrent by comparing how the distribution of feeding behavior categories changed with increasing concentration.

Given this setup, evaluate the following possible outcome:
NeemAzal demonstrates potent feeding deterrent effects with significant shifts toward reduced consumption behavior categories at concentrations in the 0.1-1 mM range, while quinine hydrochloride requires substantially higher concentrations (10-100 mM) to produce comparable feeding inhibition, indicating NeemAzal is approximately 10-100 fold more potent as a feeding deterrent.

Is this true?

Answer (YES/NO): NO